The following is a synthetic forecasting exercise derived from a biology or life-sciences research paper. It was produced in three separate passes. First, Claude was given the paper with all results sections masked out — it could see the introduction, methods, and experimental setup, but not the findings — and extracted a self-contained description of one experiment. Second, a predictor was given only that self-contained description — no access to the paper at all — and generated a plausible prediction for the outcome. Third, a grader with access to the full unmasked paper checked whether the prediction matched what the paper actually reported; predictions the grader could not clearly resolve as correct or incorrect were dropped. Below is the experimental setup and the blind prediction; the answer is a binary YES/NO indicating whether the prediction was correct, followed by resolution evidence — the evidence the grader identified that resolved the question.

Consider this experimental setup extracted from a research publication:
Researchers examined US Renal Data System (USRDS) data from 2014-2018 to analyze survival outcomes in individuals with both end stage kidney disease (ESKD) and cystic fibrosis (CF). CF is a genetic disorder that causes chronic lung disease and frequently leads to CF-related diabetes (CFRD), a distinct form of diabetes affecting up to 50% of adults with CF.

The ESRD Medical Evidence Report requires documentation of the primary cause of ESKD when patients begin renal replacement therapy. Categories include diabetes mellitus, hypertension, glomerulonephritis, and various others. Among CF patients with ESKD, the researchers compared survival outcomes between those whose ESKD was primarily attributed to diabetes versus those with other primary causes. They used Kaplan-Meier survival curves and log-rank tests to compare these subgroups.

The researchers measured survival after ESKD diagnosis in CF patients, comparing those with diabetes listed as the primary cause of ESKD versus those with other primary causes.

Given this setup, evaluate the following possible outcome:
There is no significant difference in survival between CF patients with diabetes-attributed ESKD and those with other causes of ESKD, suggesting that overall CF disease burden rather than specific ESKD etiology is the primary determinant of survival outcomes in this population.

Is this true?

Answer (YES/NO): NO